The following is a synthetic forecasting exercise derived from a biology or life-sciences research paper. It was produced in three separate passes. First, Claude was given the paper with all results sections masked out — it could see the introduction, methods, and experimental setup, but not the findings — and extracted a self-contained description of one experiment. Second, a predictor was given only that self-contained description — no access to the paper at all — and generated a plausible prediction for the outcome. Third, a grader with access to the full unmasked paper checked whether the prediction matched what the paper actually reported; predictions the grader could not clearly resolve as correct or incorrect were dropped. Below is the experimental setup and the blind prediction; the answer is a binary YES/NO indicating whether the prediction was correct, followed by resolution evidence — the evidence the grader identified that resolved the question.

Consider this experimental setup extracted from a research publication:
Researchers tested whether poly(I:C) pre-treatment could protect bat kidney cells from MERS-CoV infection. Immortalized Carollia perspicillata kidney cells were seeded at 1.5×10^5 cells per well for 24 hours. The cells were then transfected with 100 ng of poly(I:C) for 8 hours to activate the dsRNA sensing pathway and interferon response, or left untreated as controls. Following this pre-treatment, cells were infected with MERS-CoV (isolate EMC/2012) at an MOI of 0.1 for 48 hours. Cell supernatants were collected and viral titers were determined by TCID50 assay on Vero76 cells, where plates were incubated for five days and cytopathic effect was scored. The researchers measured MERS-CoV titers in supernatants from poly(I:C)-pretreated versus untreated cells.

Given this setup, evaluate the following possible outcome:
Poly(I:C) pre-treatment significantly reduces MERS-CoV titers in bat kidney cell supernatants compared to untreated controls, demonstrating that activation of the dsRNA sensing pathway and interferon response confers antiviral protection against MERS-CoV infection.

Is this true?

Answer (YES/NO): YES